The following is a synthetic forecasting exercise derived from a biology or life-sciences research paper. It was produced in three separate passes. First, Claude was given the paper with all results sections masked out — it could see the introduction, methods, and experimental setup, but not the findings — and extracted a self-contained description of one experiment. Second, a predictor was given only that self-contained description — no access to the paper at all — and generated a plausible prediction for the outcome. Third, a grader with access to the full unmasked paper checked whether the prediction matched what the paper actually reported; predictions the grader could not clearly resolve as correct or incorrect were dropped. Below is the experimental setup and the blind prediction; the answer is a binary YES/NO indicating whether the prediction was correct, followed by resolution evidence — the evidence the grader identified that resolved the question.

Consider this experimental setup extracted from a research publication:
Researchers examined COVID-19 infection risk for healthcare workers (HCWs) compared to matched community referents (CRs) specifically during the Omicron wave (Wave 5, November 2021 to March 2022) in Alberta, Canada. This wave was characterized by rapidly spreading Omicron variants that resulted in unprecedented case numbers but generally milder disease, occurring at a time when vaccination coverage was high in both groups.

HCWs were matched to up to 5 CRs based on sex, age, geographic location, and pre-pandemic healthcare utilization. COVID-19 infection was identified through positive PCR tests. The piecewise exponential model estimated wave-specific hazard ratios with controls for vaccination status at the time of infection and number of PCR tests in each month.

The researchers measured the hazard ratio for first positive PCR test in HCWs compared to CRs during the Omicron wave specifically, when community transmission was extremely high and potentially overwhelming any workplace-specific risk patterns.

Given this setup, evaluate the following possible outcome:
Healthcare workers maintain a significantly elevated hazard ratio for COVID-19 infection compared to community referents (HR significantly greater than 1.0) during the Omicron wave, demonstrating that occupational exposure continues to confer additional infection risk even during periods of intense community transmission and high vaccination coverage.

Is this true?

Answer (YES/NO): YES